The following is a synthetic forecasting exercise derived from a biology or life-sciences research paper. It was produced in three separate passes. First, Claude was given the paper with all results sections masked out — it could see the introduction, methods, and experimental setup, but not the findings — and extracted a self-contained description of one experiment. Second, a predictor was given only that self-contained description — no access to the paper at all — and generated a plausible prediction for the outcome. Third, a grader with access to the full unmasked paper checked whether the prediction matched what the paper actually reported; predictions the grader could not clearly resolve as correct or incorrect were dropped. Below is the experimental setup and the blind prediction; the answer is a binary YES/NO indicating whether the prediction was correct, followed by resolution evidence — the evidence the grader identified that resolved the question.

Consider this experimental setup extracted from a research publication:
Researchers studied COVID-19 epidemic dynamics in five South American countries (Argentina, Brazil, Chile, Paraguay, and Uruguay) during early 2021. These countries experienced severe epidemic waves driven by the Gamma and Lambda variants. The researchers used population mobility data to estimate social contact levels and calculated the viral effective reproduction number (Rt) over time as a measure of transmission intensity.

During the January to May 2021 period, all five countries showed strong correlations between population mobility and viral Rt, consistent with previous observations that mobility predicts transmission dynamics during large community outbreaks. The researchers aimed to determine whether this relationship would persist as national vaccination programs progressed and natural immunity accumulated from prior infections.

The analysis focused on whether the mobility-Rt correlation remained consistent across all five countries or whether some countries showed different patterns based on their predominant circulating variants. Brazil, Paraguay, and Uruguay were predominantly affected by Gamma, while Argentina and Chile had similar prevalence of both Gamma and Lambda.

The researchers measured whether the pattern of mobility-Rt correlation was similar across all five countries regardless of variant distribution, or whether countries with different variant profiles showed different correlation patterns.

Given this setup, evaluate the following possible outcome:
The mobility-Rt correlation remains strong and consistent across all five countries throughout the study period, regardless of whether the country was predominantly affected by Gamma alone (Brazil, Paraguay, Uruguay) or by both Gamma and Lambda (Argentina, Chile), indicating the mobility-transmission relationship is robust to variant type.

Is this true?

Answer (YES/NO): NO